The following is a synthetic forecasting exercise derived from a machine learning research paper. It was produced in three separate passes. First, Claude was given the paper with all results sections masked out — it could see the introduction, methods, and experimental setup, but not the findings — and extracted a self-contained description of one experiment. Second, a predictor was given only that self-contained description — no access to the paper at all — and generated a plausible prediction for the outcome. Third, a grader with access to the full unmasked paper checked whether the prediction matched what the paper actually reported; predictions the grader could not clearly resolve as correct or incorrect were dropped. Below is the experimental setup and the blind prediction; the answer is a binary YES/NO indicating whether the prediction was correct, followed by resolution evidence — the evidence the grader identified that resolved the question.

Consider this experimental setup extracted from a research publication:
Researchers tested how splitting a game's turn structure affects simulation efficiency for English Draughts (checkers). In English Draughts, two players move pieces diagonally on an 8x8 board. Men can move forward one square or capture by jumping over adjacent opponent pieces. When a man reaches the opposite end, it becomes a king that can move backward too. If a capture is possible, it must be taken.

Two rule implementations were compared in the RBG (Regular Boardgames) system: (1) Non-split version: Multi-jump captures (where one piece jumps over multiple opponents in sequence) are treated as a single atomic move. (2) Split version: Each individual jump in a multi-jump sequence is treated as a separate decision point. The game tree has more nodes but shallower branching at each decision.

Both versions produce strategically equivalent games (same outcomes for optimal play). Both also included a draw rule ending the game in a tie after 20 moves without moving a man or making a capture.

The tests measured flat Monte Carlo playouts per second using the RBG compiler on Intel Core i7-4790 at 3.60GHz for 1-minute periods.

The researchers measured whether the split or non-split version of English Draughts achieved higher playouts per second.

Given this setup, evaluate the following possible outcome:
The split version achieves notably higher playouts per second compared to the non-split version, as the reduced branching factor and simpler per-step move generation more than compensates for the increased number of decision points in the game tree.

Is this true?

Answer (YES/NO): NO